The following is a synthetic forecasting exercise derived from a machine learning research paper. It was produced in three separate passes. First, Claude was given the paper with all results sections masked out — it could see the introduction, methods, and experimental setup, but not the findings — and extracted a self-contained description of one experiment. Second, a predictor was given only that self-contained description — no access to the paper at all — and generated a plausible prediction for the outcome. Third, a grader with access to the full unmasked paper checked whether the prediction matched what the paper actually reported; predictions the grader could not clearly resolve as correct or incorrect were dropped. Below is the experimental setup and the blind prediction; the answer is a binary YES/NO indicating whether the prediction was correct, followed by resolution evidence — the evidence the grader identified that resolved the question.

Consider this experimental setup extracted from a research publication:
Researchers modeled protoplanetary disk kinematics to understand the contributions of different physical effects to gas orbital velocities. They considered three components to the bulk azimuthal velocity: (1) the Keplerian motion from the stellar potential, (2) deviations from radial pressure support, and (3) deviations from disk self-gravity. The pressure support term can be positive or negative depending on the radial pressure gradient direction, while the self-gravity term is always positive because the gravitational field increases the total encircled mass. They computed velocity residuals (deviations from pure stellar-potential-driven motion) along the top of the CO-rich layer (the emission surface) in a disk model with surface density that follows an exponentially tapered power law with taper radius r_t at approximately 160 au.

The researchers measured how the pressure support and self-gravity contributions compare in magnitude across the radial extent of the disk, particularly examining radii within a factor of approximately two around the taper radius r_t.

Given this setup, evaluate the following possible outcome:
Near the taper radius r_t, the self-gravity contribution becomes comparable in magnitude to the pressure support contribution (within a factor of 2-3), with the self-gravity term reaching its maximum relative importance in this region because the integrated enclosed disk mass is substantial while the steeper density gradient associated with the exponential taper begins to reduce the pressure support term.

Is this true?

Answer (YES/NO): YES